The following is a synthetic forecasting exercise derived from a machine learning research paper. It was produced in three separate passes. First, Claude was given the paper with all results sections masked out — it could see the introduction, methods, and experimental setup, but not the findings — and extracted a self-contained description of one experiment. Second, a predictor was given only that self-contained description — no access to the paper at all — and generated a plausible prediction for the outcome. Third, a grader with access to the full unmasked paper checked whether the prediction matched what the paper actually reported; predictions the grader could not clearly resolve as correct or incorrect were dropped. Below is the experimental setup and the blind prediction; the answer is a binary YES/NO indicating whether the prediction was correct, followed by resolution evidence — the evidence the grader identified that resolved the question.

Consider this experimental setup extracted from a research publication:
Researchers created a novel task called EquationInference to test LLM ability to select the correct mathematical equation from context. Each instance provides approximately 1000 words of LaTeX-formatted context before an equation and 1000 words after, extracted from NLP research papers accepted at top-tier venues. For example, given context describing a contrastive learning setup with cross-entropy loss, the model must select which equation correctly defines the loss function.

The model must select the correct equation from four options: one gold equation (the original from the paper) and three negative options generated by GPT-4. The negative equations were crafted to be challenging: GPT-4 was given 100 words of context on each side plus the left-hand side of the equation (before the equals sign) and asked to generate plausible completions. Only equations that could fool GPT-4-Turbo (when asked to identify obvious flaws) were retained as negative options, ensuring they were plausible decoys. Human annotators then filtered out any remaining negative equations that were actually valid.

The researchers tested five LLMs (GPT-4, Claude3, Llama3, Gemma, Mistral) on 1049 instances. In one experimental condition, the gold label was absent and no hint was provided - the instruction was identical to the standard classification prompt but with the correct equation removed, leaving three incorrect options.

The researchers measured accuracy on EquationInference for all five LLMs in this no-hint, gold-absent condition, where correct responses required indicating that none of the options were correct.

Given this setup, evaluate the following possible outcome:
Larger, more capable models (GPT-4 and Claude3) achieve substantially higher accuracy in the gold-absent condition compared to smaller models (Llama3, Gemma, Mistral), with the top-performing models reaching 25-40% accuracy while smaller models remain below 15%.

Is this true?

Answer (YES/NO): NO